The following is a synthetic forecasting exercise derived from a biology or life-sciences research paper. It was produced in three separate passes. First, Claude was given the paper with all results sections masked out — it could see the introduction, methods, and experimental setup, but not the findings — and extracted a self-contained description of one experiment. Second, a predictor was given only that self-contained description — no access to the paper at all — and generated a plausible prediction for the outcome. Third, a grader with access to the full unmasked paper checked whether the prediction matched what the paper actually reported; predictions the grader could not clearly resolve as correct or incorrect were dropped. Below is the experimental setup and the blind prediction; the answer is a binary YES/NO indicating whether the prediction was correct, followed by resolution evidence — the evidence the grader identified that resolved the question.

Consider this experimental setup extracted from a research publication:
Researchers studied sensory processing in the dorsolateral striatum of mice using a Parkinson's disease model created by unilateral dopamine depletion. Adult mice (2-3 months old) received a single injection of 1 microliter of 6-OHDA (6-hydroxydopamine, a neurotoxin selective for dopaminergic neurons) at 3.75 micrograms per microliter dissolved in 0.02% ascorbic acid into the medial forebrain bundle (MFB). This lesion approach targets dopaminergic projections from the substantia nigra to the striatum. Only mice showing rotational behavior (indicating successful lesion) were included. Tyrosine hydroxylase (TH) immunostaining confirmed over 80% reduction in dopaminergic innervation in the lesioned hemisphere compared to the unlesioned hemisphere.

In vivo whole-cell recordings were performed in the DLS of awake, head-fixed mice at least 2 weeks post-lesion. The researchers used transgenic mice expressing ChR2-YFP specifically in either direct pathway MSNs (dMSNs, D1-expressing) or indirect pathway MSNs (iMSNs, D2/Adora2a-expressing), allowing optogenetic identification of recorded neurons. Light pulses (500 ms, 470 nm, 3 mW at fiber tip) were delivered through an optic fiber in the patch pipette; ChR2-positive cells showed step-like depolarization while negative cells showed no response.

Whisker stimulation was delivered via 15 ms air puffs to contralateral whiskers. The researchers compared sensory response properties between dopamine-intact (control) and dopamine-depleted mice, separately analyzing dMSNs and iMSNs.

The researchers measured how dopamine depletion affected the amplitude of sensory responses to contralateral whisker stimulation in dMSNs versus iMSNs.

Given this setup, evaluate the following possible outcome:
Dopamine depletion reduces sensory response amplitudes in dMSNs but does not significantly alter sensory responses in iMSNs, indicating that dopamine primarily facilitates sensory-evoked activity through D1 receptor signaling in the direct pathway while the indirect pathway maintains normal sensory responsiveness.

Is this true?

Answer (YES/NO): YES